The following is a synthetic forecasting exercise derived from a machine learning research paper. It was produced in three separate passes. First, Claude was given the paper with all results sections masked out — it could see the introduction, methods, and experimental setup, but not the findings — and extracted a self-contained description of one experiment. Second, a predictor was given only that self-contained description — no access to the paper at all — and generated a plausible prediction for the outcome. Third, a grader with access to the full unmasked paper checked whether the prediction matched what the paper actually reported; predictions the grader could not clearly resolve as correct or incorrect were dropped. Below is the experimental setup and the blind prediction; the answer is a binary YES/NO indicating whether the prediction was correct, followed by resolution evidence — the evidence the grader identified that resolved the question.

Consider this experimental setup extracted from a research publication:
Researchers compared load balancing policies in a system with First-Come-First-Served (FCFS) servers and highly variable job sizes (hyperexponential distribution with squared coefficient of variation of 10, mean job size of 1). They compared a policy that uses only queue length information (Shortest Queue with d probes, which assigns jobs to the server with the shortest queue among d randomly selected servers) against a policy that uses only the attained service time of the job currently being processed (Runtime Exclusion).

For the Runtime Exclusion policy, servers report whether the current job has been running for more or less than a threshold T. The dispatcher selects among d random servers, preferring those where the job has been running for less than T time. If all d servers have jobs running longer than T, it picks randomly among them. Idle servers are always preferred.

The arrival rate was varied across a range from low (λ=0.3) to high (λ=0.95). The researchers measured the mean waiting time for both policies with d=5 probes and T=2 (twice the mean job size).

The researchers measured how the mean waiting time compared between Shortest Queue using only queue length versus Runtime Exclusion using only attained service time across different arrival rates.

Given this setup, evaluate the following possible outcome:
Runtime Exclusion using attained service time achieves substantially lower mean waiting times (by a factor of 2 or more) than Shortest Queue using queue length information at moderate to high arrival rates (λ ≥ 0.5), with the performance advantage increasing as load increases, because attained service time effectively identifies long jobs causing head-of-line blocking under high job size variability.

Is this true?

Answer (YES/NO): NO